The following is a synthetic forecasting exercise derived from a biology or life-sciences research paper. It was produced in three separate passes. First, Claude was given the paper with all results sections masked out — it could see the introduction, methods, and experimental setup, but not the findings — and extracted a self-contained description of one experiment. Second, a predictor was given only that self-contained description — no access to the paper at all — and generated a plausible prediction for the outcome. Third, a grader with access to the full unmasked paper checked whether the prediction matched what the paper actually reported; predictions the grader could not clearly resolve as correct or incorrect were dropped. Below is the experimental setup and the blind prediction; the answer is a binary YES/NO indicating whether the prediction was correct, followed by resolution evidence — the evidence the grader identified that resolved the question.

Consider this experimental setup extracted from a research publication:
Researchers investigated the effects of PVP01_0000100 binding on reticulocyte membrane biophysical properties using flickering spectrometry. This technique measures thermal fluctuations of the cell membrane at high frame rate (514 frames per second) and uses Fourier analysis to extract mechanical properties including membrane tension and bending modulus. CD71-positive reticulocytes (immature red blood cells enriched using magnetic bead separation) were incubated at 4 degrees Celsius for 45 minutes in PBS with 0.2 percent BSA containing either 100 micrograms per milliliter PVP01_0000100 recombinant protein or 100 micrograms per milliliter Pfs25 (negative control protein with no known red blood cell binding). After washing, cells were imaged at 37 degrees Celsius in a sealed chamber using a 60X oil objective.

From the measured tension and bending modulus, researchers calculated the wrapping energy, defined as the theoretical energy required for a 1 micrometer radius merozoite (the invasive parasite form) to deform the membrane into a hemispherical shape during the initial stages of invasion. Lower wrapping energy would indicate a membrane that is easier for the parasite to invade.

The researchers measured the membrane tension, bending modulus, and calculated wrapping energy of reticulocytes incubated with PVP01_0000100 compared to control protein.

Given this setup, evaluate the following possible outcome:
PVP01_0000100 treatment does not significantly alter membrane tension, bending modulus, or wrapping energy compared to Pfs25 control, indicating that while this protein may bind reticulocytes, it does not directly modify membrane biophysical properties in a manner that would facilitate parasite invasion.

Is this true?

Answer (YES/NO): NO